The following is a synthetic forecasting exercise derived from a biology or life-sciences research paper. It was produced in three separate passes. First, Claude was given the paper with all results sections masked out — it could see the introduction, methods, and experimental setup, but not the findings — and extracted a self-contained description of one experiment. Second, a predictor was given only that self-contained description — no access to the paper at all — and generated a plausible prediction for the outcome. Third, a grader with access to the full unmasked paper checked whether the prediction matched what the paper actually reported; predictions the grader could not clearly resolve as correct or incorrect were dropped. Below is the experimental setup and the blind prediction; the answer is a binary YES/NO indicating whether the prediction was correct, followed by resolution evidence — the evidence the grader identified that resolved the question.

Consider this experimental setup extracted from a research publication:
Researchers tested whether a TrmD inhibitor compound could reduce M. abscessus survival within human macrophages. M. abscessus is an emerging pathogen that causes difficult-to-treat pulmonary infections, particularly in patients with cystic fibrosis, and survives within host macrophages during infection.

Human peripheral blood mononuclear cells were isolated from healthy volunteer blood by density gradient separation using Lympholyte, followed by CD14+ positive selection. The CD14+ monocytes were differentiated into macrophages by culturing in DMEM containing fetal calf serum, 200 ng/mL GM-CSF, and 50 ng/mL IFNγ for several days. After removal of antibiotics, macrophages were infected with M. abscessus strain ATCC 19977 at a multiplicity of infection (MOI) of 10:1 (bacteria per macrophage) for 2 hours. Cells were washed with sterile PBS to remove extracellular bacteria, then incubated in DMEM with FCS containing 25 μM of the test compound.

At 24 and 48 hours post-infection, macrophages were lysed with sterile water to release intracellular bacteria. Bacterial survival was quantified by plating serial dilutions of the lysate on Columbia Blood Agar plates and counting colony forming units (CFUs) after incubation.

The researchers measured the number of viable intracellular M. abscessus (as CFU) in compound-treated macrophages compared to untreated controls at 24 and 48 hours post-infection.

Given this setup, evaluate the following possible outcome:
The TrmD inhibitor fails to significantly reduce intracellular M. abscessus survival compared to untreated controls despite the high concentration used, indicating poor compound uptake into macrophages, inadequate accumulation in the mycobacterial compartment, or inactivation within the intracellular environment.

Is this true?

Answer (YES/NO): NO